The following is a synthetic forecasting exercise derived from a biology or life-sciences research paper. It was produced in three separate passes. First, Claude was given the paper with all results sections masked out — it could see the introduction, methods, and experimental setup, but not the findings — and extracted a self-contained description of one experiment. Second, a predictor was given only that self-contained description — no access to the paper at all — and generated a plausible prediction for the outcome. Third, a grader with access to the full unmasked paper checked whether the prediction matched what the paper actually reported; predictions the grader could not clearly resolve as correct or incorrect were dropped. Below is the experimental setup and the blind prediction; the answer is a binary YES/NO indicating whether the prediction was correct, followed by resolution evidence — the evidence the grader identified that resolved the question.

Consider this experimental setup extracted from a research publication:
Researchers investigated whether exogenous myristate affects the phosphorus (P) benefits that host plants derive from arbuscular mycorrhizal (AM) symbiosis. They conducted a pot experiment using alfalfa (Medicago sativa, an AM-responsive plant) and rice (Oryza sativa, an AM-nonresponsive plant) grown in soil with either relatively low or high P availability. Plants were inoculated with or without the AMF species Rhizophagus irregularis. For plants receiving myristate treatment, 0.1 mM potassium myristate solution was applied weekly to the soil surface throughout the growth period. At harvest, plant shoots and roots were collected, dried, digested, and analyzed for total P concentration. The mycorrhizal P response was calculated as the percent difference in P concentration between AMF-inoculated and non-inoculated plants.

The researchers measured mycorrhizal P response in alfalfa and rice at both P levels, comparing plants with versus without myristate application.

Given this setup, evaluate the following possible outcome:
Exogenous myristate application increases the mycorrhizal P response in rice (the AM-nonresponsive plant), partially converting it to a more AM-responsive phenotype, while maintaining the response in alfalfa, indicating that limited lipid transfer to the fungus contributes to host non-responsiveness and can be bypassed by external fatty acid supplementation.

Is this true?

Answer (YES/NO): NO